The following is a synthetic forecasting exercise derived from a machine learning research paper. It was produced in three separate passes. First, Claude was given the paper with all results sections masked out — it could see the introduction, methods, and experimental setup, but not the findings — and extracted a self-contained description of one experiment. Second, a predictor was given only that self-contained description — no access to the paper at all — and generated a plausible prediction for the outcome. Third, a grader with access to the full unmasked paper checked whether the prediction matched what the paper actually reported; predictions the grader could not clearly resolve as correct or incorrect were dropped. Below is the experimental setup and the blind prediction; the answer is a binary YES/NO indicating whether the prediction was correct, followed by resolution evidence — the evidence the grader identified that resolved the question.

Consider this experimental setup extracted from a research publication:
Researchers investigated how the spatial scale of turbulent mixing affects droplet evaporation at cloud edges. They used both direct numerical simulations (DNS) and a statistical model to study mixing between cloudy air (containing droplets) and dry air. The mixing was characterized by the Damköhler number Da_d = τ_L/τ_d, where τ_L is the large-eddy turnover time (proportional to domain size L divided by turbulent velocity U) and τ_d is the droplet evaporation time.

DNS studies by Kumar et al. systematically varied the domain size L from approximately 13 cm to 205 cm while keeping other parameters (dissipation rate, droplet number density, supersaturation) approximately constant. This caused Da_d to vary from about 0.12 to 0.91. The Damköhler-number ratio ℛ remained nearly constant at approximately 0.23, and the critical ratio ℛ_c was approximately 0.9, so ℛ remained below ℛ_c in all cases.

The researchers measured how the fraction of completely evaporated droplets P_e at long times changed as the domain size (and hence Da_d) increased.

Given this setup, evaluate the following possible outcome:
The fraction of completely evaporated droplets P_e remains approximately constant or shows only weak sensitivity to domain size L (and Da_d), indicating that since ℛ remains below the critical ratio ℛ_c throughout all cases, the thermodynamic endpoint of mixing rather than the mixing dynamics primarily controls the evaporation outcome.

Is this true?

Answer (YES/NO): NO